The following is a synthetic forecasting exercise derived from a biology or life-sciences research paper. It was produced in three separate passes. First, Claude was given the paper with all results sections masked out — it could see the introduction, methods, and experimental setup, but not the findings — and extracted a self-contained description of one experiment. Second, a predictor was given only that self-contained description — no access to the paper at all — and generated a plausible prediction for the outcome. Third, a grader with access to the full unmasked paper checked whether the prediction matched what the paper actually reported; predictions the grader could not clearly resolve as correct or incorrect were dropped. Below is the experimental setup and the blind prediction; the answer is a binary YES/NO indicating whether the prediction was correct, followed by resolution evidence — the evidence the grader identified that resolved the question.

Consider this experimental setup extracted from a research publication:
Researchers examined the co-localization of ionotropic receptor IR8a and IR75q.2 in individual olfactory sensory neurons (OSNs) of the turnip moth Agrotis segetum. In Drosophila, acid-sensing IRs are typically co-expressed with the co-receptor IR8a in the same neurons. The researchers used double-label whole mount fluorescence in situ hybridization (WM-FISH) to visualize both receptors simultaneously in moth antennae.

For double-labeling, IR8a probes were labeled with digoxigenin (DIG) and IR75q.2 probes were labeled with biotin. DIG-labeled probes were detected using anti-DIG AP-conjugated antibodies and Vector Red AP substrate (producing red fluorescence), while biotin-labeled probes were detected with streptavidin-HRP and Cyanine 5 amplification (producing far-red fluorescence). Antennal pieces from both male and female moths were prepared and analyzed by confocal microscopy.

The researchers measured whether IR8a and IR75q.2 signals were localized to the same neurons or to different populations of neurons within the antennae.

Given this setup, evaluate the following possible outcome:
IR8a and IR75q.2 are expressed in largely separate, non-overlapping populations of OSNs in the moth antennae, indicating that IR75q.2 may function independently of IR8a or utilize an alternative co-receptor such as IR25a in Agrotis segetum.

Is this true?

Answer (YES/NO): NO